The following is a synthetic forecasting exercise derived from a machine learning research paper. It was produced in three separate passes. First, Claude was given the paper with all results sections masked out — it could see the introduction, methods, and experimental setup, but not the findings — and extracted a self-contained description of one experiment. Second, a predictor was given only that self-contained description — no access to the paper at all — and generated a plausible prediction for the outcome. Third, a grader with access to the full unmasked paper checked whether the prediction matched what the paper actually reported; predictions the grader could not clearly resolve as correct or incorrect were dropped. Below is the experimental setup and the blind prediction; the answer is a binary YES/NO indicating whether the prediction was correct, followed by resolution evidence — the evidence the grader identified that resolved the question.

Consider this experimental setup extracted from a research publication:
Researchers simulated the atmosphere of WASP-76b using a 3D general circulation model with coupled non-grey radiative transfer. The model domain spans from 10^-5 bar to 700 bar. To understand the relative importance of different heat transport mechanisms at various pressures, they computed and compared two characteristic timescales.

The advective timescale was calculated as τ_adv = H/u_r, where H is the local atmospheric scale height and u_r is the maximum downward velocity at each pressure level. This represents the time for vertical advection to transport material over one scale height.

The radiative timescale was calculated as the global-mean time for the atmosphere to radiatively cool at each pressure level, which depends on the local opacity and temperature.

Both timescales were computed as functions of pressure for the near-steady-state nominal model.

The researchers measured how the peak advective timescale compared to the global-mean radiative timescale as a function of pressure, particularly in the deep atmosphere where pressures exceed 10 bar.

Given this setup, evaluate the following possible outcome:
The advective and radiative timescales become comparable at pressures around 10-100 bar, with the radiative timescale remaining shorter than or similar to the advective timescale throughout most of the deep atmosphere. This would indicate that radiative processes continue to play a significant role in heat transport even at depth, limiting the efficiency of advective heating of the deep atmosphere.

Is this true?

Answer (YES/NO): NO